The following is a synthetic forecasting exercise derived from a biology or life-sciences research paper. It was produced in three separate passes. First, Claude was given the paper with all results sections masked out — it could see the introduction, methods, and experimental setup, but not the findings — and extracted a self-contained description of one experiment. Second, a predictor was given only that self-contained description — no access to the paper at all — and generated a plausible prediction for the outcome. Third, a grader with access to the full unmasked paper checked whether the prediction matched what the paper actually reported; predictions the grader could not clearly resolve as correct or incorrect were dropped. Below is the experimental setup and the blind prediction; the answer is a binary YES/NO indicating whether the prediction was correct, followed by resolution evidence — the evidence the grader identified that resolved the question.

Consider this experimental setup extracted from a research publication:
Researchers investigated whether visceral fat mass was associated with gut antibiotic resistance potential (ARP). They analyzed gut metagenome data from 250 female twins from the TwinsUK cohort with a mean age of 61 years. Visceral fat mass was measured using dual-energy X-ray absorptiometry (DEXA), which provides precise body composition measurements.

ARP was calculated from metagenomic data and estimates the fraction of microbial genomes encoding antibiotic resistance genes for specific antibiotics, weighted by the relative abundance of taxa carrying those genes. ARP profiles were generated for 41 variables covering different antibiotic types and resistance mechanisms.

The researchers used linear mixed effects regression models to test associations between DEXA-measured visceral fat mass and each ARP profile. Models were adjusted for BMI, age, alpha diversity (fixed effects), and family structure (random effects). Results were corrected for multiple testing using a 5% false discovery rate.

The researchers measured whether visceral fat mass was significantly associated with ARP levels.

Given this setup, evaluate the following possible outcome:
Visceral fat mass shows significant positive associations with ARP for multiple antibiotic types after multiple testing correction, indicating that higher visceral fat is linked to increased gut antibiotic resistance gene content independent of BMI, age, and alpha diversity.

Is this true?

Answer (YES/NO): NO